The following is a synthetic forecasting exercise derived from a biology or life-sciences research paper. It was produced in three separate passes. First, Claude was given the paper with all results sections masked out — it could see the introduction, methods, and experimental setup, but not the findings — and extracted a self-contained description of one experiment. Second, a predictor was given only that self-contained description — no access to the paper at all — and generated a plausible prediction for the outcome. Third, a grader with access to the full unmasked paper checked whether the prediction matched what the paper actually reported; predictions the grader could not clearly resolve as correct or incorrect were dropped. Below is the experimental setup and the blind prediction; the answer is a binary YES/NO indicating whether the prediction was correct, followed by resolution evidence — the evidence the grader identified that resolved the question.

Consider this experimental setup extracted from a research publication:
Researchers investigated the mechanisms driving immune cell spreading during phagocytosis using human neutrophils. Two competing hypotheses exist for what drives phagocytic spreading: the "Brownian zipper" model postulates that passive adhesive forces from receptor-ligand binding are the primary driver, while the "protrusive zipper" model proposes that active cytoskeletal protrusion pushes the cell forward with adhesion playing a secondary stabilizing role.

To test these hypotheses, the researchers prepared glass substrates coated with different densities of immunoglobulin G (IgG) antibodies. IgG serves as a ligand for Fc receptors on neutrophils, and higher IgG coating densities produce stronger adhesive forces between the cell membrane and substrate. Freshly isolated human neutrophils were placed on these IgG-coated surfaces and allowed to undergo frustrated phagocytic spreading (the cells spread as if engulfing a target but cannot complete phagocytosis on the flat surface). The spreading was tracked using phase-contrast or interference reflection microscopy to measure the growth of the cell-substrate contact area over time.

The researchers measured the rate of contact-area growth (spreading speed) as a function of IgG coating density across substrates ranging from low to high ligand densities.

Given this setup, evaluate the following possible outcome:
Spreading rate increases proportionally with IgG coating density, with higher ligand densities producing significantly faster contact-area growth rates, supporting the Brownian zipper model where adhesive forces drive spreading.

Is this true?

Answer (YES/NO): NO